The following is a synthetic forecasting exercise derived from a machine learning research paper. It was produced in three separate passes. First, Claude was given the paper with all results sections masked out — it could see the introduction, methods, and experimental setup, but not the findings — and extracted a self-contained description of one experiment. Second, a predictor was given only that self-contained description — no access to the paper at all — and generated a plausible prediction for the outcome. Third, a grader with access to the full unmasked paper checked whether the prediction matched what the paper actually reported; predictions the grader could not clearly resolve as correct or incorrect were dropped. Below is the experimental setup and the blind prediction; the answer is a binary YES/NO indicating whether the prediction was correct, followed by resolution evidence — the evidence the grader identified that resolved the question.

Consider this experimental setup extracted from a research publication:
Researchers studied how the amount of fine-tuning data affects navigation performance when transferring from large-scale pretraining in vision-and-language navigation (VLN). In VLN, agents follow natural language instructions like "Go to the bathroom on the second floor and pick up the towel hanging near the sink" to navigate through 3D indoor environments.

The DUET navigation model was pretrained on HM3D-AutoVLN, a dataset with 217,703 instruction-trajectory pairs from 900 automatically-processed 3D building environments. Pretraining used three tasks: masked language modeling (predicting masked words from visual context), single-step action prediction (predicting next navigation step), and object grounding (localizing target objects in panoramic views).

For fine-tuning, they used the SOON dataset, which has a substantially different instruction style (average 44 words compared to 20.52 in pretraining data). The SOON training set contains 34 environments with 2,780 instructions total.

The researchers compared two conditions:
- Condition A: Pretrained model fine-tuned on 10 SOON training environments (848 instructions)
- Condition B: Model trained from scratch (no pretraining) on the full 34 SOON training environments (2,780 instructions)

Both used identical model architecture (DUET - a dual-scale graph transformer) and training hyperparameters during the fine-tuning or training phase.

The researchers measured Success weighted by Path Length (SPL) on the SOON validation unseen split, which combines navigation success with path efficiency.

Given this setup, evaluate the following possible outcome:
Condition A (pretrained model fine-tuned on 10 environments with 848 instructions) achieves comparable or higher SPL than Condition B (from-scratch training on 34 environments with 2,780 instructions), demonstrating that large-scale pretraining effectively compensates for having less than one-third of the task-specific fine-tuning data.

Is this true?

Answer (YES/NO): YES